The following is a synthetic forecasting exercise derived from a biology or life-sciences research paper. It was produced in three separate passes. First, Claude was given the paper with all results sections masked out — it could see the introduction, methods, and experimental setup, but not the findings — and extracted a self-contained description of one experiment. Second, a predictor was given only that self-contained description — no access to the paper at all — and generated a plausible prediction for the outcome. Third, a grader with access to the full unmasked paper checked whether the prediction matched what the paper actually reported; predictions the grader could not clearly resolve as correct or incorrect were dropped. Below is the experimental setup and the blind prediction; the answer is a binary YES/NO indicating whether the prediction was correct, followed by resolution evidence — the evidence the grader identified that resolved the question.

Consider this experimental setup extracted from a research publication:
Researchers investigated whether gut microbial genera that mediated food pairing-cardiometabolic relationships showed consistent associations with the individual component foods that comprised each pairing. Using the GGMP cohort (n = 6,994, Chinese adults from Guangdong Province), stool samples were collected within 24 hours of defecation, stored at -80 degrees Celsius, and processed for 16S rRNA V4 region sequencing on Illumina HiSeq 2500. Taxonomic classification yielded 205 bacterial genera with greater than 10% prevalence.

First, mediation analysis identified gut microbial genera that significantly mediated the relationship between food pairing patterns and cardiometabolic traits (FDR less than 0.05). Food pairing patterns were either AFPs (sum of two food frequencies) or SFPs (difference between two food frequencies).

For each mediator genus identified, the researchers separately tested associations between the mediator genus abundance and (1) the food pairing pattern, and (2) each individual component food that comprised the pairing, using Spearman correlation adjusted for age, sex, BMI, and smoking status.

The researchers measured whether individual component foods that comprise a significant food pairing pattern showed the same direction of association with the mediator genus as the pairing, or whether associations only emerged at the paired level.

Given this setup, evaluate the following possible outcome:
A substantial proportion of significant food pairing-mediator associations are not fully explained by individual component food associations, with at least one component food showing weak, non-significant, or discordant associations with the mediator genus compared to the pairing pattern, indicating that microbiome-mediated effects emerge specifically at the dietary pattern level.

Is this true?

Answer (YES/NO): YES